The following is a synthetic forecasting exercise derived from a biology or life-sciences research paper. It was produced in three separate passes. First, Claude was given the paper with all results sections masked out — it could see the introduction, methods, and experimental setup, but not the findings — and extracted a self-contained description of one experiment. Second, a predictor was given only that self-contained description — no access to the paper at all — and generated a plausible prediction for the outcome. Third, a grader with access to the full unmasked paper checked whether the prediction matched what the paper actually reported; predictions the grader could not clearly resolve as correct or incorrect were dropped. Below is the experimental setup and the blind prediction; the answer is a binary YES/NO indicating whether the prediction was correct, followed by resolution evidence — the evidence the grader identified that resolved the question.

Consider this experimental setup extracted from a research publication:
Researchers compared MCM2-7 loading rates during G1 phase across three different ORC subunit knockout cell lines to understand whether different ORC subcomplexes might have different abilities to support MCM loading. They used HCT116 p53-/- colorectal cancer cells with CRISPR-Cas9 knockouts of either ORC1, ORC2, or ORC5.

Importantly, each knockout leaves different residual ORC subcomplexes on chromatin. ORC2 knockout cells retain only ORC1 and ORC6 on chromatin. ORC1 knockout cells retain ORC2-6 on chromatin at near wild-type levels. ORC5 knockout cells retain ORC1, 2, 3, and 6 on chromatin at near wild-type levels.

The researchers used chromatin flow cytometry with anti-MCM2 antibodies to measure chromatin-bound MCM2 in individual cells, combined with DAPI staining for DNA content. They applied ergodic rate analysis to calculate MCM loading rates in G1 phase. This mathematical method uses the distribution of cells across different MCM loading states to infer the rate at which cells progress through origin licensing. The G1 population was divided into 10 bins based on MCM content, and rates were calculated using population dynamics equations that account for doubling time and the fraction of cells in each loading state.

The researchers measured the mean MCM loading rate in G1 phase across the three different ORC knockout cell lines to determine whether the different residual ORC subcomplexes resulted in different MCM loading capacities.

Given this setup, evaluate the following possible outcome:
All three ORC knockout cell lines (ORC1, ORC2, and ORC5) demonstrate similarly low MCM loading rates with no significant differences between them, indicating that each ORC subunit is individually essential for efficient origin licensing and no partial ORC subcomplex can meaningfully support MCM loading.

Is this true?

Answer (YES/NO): NO